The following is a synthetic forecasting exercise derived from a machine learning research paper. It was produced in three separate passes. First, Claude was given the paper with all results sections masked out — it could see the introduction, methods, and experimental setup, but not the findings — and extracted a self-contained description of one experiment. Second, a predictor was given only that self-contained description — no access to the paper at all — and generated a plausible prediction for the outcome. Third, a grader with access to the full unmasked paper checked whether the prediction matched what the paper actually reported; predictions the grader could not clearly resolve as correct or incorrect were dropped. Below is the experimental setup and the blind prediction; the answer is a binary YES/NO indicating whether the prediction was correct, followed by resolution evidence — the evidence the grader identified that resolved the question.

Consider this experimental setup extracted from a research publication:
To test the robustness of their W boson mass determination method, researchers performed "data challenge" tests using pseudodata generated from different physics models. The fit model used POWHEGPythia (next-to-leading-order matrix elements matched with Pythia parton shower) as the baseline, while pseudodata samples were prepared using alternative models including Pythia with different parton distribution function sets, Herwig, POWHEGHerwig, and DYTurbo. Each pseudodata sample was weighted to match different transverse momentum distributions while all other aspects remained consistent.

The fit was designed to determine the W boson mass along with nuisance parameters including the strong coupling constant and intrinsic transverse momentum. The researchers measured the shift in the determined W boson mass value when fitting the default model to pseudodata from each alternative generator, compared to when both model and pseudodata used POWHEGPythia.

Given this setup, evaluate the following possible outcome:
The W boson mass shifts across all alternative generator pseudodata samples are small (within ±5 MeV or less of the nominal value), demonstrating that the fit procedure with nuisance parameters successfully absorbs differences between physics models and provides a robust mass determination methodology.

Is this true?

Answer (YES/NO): NO